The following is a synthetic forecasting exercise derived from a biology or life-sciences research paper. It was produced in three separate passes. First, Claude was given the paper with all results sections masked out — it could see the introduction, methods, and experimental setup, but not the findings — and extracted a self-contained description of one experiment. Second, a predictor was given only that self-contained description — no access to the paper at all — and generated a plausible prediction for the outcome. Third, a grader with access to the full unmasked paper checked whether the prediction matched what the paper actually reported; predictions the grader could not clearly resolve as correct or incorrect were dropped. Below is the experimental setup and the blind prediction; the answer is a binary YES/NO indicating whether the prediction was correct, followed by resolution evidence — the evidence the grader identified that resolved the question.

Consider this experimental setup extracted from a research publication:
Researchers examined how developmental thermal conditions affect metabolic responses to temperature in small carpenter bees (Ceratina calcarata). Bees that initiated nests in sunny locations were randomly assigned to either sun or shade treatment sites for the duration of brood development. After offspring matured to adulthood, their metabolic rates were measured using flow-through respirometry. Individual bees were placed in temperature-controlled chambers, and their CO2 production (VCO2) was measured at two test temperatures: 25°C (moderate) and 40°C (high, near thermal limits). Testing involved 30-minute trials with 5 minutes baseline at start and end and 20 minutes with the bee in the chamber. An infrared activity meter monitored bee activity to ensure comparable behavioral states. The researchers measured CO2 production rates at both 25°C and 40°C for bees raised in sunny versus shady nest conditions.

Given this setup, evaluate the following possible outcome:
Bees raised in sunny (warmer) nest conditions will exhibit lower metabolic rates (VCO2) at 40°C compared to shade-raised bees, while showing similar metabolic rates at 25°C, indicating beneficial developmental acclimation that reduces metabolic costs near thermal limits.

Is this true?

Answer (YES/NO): NO